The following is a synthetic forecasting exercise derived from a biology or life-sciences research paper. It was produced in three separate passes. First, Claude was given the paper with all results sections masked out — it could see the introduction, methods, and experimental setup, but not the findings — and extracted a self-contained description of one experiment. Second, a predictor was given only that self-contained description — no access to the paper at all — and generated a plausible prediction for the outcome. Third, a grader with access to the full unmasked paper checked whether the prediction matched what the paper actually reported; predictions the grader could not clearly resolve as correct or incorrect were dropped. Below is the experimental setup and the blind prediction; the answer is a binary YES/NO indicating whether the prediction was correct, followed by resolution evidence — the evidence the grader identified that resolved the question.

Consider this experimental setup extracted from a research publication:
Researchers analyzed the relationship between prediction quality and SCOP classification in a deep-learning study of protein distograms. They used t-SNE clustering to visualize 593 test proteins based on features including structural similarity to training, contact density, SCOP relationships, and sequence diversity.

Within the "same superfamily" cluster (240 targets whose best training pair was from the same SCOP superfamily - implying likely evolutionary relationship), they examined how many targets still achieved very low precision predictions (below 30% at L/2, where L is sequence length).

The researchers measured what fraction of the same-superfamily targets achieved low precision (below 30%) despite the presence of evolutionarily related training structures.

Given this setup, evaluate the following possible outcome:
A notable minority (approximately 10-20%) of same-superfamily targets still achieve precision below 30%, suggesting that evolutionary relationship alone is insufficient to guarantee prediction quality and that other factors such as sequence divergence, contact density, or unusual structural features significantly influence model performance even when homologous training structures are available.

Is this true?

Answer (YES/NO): YES